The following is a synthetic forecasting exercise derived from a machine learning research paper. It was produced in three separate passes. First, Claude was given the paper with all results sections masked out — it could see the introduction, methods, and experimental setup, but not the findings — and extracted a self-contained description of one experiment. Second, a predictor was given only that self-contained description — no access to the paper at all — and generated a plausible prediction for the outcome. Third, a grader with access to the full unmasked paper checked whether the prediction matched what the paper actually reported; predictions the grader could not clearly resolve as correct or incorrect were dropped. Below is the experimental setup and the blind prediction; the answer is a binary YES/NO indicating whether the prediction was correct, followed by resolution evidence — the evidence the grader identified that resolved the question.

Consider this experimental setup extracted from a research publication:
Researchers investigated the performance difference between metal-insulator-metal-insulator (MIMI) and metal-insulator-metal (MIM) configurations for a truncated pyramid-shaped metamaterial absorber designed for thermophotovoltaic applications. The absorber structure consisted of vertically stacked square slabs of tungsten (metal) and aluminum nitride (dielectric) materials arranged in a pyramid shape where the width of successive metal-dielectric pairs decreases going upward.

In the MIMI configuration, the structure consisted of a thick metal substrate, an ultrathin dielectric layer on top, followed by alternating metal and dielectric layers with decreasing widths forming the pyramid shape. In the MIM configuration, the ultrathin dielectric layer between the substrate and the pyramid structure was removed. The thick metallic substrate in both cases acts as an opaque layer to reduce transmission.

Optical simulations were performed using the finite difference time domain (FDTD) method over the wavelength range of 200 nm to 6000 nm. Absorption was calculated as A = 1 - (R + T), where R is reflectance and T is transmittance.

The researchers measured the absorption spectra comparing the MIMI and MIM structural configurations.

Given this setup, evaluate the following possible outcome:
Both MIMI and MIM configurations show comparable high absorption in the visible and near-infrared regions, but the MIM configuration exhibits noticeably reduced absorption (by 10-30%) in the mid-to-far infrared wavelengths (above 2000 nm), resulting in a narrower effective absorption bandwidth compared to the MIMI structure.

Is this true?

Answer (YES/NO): NO